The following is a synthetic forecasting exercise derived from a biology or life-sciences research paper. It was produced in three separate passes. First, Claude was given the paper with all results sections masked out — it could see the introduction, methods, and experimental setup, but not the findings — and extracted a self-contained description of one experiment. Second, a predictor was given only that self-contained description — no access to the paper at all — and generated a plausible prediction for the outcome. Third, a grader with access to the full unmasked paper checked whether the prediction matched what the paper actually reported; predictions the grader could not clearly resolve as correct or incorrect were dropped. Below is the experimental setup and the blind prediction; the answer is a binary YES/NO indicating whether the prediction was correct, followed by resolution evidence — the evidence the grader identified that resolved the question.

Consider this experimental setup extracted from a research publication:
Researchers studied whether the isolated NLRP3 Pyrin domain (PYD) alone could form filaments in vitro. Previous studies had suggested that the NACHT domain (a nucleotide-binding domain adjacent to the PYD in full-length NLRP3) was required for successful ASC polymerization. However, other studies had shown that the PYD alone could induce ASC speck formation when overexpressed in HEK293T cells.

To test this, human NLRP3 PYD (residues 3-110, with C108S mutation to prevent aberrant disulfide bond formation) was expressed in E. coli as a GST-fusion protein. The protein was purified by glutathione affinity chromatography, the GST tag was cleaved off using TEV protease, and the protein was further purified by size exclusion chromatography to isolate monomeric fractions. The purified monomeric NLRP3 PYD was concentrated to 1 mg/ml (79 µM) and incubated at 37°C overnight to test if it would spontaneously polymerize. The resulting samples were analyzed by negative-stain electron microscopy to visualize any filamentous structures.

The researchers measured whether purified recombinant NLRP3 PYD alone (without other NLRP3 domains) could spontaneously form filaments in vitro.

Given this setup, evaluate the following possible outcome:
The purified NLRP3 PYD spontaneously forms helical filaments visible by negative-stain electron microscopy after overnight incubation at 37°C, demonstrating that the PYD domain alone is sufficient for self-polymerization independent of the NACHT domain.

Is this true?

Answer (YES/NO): YES